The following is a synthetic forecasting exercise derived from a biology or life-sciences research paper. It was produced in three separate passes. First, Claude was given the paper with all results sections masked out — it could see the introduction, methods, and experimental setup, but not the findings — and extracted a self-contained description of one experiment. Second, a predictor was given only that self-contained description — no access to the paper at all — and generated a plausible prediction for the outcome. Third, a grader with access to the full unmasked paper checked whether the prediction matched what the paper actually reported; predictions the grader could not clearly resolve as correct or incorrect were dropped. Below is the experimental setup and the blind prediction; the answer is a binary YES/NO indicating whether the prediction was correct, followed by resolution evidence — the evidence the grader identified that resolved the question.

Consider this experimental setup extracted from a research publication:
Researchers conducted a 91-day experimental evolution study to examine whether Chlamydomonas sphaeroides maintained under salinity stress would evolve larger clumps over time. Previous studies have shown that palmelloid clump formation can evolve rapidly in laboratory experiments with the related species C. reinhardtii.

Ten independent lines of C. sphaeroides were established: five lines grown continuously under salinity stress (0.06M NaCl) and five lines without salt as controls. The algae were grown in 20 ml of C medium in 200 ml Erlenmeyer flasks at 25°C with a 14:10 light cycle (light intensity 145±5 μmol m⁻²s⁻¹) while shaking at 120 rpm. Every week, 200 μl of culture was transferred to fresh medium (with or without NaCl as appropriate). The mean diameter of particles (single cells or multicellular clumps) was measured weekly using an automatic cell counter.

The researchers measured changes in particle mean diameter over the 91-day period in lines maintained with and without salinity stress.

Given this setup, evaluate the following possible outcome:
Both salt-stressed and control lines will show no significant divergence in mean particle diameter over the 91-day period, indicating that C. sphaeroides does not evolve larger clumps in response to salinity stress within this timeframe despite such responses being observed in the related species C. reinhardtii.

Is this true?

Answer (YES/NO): YES